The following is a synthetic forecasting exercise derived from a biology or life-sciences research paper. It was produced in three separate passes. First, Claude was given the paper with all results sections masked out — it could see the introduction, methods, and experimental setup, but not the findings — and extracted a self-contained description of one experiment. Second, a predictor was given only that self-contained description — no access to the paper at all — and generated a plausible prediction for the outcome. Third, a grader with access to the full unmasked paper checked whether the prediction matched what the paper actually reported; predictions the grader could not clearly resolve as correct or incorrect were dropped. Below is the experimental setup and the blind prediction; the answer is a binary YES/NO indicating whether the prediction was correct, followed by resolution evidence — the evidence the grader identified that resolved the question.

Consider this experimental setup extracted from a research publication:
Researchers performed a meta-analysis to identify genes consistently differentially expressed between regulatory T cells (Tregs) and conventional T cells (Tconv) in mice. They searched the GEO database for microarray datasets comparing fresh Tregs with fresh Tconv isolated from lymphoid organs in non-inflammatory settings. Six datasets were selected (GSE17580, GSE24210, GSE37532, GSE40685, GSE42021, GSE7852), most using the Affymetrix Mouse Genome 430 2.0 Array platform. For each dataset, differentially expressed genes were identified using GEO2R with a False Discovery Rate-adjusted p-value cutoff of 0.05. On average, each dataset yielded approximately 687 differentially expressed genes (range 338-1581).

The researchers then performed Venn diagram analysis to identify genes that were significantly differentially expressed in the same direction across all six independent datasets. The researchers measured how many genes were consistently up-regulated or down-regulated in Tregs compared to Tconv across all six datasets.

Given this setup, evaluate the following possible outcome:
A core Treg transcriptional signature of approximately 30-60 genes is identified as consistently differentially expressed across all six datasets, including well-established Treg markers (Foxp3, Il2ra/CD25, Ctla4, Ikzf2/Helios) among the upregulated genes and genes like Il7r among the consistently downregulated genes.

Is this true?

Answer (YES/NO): NO